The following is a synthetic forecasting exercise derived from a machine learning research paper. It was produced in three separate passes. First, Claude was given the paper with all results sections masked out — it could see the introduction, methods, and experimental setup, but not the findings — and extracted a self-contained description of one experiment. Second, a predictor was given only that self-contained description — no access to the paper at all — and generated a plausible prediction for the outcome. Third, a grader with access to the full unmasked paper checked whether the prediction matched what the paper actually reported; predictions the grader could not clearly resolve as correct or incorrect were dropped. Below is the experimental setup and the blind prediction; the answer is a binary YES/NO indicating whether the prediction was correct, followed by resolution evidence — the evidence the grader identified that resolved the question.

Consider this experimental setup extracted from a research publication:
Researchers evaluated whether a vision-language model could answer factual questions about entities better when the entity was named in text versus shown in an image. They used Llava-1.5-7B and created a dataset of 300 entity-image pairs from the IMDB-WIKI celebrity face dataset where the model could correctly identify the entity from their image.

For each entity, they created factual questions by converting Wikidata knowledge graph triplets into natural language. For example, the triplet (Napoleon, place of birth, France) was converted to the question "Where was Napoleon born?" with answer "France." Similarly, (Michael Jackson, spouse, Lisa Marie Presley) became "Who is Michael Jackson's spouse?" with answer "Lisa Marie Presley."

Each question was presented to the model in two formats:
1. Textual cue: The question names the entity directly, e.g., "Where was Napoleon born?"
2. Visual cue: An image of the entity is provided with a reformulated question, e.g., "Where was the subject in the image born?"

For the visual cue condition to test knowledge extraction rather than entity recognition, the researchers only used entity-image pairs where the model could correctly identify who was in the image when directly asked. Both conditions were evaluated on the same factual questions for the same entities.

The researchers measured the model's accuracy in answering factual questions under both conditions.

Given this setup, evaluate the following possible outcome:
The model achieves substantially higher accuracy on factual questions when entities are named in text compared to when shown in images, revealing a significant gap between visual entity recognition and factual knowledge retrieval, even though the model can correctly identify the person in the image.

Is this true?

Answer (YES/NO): YES